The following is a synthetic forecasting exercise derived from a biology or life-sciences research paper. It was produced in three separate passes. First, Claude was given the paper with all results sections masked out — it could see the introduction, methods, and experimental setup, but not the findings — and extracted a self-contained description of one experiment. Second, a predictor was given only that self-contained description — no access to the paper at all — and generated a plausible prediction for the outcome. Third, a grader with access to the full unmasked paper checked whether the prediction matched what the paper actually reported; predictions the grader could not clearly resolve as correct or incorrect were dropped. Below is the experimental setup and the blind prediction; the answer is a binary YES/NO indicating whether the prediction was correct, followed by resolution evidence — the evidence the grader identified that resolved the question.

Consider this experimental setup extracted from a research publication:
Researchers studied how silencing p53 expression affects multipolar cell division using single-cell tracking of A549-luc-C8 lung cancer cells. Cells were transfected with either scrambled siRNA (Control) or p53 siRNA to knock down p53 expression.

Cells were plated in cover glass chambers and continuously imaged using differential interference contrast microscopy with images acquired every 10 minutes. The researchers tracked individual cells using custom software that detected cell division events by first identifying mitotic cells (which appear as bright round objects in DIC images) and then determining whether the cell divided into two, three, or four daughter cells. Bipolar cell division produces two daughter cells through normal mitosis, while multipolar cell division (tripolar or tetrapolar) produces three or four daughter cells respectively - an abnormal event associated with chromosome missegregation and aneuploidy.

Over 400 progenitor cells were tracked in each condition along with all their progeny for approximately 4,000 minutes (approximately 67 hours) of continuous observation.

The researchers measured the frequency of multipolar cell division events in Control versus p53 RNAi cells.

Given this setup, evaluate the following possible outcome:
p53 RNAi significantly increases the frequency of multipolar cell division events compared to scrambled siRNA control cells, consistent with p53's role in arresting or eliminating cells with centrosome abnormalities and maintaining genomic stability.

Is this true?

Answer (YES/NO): YES